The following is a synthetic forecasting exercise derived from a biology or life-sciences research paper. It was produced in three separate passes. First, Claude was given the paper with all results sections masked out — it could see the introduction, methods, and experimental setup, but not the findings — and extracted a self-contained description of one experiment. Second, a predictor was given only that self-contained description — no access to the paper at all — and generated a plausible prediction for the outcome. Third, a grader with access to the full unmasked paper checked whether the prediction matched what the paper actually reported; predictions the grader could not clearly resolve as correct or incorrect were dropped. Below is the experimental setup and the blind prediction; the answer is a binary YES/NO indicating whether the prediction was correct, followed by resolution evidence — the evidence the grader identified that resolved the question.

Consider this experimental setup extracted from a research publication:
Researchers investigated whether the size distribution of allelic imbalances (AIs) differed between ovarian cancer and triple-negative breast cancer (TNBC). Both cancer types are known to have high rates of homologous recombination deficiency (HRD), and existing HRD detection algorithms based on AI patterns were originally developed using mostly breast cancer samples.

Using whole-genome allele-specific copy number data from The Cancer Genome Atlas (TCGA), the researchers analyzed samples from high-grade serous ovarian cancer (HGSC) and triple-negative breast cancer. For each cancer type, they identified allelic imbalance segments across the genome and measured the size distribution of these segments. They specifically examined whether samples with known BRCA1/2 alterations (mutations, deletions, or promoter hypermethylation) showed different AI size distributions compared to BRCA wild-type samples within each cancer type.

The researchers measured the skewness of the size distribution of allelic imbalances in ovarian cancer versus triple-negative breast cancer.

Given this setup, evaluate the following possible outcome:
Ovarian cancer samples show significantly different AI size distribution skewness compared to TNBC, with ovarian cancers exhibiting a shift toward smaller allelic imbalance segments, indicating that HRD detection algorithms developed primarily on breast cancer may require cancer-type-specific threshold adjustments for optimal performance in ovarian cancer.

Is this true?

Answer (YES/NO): YES